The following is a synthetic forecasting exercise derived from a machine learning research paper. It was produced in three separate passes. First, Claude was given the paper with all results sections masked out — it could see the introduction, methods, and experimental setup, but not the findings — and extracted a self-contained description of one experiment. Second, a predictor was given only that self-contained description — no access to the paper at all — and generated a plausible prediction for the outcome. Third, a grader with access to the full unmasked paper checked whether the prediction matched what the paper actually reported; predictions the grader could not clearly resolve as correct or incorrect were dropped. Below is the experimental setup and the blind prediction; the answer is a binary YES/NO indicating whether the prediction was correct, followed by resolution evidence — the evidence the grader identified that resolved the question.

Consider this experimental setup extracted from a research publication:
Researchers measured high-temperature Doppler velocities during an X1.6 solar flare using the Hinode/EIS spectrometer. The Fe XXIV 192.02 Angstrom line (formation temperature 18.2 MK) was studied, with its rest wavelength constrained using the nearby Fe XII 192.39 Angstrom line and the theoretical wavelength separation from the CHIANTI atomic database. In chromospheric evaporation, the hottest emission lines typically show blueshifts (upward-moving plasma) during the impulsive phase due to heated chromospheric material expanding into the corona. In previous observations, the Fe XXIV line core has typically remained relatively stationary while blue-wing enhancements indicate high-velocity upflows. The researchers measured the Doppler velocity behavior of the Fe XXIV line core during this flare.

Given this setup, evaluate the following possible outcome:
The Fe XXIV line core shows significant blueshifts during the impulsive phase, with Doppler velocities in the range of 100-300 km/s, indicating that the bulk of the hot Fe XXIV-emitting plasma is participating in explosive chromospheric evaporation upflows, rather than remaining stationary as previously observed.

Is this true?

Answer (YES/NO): YES